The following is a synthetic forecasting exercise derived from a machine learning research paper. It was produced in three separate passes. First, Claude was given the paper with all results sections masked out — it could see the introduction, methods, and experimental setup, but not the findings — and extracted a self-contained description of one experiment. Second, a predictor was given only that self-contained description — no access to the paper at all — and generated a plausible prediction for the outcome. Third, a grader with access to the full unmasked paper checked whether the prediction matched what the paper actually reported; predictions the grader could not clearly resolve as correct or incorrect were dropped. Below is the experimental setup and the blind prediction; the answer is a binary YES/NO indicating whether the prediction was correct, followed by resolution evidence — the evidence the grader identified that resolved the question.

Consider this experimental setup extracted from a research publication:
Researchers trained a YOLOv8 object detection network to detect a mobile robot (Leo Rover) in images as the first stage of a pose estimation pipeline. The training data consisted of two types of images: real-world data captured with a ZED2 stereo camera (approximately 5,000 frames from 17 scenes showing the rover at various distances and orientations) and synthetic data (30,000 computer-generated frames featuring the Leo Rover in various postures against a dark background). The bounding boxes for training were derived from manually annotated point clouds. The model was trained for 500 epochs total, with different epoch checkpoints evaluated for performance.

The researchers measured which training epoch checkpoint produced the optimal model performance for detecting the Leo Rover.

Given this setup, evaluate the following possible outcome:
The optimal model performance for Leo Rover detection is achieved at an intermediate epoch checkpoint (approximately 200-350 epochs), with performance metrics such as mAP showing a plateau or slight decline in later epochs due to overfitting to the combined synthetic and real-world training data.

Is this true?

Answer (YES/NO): NO